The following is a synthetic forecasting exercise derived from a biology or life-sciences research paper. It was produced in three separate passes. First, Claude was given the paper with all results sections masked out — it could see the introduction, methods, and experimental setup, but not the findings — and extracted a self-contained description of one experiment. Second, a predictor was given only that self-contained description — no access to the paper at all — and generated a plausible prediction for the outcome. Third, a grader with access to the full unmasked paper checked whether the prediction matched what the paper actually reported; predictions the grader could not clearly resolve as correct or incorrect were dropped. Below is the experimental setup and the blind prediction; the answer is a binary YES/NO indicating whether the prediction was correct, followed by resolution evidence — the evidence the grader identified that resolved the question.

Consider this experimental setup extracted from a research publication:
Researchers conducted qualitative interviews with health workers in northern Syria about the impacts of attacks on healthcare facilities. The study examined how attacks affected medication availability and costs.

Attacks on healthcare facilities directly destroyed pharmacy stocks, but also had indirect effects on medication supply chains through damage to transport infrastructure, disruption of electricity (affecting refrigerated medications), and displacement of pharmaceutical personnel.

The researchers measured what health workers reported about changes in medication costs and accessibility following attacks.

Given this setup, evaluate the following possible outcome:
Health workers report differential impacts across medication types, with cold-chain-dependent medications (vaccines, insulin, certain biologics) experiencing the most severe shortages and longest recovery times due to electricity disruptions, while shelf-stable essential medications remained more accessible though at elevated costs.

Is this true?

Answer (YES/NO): NO